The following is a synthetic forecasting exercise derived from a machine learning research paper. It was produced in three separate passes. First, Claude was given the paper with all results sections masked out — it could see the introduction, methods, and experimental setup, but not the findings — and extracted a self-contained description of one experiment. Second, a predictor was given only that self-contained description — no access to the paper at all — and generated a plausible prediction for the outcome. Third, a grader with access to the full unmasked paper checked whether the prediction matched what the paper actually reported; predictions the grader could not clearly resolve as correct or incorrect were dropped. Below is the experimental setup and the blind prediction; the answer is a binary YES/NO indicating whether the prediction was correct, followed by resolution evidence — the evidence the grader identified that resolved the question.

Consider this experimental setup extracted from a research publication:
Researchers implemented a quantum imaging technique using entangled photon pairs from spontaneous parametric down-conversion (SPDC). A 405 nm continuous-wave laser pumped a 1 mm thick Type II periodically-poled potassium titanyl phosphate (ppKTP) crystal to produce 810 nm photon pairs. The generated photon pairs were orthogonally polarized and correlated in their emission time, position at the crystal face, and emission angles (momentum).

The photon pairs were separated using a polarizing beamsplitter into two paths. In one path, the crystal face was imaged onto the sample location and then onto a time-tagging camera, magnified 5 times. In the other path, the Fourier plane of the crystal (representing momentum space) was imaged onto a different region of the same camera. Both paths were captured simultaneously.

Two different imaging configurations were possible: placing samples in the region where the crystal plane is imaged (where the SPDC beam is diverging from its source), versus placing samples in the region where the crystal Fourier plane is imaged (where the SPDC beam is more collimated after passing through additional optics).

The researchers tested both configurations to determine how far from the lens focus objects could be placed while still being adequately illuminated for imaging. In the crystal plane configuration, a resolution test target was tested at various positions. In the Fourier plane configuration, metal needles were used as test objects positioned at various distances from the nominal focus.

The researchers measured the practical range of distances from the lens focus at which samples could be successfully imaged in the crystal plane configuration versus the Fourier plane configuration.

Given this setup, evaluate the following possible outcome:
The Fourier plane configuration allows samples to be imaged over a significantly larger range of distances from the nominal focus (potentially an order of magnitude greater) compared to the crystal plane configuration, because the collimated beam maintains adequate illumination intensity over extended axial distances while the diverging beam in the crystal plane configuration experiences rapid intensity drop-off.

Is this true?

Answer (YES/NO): YES